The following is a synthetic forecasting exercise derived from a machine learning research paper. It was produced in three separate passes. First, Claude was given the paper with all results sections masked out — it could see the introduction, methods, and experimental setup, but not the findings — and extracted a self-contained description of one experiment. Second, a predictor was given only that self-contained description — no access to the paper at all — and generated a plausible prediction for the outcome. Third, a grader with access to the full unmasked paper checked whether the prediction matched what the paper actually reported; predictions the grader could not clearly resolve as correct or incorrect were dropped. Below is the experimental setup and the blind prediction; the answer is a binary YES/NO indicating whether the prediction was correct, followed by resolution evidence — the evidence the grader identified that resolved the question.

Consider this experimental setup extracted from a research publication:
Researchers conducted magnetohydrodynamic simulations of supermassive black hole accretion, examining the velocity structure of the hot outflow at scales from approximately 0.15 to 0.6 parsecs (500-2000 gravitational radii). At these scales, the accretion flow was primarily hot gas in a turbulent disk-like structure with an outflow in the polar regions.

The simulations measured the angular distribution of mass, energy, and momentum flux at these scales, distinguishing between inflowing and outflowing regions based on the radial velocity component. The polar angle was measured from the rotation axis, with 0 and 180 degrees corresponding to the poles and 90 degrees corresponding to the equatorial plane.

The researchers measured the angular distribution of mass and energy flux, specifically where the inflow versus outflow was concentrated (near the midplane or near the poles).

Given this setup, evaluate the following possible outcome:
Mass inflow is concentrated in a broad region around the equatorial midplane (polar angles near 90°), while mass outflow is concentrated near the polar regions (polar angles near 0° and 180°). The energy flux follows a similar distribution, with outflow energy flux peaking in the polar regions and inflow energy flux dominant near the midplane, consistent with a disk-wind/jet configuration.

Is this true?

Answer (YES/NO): YES